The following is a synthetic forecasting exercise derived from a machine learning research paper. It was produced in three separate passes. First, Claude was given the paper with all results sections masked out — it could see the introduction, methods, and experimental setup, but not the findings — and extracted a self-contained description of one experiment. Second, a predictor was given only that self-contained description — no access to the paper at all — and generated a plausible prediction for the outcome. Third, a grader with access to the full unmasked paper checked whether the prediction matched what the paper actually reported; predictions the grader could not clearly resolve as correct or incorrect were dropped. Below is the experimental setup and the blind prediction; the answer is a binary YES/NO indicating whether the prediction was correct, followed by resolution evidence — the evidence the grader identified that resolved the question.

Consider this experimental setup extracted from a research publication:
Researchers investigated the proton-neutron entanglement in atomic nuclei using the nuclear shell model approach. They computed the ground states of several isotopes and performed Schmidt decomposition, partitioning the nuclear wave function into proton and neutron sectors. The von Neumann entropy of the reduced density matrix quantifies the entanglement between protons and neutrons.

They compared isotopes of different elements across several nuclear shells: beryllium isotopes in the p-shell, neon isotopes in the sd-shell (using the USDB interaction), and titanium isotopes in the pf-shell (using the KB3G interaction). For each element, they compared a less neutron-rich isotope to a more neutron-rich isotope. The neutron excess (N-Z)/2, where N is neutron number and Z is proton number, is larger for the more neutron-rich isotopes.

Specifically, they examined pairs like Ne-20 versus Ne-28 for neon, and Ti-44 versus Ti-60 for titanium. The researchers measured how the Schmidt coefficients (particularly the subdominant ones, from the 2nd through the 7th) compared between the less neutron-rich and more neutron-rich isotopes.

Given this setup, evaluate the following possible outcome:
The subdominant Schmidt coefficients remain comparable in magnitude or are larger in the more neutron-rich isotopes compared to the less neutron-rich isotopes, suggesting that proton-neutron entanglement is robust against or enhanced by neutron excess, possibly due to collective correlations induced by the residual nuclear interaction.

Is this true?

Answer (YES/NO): NO